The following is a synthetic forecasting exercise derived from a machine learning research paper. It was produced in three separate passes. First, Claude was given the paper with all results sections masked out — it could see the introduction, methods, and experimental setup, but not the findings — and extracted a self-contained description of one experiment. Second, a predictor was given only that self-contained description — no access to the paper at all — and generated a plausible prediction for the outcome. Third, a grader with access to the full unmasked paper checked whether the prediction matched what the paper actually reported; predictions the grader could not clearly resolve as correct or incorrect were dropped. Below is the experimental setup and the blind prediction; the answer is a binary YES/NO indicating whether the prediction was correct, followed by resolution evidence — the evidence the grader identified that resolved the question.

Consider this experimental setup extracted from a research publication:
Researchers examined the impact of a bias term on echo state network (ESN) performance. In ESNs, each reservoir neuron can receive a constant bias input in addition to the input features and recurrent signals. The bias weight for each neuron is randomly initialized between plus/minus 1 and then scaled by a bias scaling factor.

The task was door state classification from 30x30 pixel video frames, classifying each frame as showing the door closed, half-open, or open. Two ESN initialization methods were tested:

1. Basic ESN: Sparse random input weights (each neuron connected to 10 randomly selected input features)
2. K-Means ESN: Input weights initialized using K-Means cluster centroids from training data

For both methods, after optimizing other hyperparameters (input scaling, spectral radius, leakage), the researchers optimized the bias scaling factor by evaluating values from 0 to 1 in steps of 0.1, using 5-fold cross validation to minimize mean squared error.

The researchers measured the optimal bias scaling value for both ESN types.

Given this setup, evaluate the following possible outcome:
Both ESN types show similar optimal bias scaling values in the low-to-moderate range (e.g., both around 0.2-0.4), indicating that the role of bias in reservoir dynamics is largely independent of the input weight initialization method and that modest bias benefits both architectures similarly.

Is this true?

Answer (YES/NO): NO